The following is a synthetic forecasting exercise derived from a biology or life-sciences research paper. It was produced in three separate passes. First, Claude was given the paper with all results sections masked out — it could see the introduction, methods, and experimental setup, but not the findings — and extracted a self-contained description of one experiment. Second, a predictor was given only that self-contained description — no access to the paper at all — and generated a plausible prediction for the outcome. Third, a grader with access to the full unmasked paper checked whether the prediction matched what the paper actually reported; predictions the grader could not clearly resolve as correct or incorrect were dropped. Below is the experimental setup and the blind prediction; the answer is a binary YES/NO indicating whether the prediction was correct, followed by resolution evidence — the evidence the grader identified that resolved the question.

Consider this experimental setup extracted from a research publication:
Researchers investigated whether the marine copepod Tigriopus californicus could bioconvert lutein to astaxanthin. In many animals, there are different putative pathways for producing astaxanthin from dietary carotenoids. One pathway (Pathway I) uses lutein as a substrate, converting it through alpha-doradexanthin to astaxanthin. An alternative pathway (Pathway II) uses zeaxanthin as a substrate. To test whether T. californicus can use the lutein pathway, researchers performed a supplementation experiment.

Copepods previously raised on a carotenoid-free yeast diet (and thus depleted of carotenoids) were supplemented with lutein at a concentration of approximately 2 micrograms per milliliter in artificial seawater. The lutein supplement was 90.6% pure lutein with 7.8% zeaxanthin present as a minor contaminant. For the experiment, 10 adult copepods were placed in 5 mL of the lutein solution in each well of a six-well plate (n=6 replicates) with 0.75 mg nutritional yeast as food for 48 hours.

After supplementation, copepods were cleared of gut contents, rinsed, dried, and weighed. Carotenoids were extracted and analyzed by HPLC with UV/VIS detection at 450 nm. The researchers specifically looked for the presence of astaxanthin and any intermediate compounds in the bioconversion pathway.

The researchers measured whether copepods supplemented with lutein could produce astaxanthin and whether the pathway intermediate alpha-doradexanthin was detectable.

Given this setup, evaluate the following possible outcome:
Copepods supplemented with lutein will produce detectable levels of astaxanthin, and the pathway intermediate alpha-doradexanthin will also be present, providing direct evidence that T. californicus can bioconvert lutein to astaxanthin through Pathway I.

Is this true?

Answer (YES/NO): NO